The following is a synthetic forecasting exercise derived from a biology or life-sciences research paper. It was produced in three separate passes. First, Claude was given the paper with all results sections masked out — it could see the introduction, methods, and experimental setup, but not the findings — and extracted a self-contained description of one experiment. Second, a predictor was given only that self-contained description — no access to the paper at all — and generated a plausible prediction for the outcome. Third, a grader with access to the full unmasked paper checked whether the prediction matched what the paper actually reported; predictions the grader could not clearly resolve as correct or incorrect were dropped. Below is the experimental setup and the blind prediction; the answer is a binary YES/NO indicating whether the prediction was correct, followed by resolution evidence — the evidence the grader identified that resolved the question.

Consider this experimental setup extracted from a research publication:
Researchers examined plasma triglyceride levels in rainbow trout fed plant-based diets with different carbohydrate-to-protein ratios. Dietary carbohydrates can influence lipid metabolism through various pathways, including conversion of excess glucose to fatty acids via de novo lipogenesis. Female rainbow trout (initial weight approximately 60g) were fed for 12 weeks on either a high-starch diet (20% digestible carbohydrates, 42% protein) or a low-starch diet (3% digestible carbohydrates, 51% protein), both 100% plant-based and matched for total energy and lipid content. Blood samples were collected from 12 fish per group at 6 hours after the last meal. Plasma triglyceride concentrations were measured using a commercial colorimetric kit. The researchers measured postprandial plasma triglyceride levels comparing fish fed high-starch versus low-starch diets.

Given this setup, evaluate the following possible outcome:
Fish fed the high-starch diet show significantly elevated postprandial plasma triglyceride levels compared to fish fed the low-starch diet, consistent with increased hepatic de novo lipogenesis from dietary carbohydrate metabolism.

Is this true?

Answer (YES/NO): NO